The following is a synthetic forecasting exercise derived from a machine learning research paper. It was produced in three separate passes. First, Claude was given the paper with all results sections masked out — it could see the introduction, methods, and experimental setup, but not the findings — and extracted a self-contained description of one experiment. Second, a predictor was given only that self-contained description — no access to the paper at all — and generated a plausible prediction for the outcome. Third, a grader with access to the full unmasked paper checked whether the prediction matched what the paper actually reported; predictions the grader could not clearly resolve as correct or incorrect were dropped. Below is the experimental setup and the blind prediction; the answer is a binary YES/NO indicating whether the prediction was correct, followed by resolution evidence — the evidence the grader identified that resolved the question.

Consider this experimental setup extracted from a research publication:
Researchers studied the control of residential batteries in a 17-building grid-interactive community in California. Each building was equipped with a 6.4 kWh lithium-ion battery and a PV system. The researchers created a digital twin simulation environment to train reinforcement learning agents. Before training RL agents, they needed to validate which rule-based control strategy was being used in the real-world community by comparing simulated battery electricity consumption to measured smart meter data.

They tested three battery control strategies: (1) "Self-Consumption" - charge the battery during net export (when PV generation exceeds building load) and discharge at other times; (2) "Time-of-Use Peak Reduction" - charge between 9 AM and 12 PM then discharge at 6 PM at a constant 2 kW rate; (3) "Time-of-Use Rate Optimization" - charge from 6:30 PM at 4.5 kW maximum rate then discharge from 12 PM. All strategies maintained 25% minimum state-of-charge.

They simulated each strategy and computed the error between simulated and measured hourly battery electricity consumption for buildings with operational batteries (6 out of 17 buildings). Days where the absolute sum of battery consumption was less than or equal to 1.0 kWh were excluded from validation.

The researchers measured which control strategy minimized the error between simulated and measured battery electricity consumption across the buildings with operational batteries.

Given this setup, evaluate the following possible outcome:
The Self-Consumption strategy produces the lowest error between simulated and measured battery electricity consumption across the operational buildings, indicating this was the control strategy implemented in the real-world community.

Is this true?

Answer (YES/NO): NO